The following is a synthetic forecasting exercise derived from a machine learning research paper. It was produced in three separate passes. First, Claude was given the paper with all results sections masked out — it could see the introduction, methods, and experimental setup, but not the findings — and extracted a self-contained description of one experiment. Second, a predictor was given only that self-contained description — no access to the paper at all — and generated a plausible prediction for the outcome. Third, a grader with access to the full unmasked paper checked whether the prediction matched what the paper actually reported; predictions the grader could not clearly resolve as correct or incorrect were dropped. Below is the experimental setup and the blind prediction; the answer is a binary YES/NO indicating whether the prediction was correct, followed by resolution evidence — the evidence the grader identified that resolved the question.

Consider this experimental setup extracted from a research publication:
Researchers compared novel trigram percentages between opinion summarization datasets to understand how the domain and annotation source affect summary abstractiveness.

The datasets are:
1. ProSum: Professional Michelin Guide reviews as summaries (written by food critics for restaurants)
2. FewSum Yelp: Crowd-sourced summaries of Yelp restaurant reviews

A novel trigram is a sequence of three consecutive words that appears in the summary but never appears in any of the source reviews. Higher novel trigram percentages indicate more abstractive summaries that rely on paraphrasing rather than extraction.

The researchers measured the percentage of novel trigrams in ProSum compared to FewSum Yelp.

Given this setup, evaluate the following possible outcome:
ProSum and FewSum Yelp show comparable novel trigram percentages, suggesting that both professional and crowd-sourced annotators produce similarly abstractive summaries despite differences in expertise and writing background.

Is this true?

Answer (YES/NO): NO